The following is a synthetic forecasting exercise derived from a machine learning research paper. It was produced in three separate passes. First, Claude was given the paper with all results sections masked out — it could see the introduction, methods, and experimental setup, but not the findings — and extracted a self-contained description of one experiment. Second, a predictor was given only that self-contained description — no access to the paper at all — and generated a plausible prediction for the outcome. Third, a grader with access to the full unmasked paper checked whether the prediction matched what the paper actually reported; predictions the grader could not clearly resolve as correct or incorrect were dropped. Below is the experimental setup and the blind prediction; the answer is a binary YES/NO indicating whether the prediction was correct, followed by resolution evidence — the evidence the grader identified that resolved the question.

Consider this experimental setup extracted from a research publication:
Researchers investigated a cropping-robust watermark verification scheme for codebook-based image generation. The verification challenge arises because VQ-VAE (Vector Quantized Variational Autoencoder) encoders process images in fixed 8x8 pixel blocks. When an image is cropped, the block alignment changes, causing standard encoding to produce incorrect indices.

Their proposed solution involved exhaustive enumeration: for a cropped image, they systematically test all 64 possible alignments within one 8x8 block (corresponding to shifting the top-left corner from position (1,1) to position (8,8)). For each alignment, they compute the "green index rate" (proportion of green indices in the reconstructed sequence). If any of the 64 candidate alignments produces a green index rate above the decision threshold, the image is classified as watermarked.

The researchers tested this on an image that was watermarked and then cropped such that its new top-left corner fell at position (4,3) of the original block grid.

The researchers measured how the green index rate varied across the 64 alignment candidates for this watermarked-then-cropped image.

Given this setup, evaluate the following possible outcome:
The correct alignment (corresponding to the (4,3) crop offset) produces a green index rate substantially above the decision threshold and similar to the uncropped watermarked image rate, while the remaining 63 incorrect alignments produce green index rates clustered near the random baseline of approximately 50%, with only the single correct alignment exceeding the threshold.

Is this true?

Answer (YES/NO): YES